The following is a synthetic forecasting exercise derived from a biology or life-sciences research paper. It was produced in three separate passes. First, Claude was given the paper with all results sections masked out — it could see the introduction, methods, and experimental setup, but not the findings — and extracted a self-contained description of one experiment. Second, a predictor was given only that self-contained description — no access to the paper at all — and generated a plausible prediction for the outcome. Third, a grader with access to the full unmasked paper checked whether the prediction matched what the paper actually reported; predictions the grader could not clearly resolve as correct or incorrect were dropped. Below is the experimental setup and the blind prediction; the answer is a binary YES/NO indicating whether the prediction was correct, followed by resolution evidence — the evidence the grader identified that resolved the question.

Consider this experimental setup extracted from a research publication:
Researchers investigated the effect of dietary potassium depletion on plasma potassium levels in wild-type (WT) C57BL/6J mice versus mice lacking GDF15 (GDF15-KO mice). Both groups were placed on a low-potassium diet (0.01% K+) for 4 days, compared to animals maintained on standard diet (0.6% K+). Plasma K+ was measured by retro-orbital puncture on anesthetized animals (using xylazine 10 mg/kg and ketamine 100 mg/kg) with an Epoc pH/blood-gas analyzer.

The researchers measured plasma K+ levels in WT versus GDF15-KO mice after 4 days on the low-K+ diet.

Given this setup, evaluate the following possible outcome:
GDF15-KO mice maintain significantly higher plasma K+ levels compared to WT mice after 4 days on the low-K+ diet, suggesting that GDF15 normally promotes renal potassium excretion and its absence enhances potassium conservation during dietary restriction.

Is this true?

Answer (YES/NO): NO